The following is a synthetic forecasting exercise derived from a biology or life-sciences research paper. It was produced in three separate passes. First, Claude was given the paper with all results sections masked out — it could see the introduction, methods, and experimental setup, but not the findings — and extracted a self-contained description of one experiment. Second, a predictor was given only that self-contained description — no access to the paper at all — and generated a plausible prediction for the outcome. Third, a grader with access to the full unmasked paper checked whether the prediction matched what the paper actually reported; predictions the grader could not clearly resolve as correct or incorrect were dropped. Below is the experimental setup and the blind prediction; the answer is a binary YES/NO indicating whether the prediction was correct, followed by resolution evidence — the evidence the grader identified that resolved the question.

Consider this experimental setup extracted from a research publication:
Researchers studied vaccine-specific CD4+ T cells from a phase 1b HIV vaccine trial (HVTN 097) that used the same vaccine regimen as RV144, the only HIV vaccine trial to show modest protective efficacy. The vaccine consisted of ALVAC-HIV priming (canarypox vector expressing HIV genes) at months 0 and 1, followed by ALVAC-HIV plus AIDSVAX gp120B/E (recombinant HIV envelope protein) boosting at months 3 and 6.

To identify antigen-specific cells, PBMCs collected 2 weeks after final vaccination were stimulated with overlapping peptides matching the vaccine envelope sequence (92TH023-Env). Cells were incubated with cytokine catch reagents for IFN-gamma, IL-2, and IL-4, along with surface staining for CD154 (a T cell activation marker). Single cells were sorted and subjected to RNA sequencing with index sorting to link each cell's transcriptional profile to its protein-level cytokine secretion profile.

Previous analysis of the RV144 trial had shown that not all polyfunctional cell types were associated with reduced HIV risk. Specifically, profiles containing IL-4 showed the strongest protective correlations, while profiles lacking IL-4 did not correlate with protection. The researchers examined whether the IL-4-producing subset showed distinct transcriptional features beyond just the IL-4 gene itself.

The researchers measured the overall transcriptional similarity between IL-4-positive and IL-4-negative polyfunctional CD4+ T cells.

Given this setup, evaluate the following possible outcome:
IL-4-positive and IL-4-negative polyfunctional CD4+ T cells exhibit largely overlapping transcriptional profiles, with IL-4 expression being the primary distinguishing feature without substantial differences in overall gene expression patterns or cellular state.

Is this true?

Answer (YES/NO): NO